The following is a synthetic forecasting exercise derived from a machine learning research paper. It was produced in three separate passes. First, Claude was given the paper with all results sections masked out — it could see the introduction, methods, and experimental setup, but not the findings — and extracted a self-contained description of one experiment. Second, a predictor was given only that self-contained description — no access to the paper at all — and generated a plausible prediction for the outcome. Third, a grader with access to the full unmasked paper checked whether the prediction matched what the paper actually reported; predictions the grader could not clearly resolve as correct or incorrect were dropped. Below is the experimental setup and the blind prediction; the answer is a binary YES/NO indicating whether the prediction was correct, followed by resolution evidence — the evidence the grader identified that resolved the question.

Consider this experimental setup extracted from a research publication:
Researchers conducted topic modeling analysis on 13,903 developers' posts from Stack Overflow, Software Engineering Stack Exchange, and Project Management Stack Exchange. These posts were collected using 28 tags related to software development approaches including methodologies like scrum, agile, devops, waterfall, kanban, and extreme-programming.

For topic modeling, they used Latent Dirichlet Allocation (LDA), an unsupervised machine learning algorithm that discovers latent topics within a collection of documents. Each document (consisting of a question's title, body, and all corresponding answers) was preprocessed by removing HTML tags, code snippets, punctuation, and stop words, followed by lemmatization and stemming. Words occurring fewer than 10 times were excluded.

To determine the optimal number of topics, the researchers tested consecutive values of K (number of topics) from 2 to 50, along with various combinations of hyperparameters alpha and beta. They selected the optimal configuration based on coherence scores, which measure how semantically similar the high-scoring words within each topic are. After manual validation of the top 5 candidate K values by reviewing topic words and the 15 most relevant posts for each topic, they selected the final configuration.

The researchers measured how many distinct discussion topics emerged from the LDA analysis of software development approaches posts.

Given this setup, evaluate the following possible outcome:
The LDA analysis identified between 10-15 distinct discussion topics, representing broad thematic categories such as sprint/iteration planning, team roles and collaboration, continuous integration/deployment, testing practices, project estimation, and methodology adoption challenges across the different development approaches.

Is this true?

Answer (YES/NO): YES